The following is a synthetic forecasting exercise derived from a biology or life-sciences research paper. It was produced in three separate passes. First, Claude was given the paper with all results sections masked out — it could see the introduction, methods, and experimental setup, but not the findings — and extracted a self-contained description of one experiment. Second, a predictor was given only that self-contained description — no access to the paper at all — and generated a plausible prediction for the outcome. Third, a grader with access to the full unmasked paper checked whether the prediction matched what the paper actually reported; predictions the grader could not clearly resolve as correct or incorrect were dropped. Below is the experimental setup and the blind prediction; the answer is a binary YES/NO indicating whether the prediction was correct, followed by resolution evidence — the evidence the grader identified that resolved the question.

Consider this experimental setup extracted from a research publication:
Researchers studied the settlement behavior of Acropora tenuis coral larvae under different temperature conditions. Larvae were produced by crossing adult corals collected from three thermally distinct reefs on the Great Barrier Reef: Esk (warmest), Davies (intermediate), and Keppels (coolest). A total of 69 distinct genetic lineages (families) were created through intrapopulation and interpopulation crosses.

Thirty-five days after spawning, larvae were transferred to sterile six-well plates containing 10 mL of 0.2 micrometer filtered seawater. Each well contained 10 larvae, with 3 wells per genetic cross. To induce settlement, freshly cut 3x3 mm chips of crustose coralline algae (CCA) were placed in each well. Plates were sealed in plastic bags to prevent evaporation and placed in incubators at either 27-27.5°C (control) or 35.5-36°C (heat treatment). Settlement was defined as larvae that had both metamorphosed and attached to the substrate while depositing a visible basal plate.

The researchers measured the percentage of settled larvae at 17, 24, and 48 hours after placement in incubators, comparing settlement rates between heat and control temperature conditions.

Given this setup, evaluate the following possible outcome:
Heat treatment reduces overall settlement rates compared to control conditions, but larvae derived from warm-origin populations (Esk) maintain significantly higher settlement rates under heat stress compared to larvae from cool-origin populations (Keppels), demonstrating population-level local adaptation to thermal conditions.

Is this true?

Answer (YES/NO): NO